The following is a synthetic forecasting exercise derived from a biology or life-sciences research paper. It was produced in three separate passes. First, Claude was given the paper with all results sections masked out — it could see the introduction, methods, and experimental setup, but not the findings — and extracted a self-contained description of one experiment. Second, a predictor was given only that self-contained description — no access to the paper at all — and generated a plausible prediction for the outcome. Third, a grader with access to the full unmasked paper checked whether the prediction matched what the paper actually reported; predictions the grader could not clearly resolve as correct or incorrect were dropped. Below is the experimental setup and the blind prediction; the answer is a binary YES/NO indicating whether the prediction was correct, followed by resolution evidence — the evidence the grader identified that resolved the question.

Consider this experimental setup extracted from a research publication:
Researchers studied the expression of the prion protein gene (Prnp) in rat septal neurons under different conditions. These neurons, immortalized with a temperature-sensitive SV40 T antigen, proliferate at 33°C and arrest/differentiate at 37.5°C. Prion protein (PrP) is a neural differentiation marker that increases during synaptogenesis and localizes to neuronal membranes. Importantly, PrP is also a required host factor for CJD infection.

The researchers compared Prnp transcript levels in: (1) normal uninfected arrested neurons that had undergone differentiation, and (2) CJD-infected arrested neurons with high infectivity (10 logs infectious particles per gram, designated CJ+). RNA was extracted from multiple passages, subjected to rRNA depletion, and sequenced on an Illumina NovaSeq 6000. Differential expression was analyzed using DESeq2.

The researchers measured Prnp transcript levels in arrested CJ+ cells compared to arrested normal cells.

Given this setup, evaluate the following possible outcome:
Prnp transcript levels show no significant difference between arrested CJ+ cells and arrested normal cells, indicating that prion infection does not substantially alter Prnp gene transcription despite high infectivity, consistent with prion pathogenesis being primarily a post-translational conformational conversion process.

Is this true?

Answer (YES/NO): NO